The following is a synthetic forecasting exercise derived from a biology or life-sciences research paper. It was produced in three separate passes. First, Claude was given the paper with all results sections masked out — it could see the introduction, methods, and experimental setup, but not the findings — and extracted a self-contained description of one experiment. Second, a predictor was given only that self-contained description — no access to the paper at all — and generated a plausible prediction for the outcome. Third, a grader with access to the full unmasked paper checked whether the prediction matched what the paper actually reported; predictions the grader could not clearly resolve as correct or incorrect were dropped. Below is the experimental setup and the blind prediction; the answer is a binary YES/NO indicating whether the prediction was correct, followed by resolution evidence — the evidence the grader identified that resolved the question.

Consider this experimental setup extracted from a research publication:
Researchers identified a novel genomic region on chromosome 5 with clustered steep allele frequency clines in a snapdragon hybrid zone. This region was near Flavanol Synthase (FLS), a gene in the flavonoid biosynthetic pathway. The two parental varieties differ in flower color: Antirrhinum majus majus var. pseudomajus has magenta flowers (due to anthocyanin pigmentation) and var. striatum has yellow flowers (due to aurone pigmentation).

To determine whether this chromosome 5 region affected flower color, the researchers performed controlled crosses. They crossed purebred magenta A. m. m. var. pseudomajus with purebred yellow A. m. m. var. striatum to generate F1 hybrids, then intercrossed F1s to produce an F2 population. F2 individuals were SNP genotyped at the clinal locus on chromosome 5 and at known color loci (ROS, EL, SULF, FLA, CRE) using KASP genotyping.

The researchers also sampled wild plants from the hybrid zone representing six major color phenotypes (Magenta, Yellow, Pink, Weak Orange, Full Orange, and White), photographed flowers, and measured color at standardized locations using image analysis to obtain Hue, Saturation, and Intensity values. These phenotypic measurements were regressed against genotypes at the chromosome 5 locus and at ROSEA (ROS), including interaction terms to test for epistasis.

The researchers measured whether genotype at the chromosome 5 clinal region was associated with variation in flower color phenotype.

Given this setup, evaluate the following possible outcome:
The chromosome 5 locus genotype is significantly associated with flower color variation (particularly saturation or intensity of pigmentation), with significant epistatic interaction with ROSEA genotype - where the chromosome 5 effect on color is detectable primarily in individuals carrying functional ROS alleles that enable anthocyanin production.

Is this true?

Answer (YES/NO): NO